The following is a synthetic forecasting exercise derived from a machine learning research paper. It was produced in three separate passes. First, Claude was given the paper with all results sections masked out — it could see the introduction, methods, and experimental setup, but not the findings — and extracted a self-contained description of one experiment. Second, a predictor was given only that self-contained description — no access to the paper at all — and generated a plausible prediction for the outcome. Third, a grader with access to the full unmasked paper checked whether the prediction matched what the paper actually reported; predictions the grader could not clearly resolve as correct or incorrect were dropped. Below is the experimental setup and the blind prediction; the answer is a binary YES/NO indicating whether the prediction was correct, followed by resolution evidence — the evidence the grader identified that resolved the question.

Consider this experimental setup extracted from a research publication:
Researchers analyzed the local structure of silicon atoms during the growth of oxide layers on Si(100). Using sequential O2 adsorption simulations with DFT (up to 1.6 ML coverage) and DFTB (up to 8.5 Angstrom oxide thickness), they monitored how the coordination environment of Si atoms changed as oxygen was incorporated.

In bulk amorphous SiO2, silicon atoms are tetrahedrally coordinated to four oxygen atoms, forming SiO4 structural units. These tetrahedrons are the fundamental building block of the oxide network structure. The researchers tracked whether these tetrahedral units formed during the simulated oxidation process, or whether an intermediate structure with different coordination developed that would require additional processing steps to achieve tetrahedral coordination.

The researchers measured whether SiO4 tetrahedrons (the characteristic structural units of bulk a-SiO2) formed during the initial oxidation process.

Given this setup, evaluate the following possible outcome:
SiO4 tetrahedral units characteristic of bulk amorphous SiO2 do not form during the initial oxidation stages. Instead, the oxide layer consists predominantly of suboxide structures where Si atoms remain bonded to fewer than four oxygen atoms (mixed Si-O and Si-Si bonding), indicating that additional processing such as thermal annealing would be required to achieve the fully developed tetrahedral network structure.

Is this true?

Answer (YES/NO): NO